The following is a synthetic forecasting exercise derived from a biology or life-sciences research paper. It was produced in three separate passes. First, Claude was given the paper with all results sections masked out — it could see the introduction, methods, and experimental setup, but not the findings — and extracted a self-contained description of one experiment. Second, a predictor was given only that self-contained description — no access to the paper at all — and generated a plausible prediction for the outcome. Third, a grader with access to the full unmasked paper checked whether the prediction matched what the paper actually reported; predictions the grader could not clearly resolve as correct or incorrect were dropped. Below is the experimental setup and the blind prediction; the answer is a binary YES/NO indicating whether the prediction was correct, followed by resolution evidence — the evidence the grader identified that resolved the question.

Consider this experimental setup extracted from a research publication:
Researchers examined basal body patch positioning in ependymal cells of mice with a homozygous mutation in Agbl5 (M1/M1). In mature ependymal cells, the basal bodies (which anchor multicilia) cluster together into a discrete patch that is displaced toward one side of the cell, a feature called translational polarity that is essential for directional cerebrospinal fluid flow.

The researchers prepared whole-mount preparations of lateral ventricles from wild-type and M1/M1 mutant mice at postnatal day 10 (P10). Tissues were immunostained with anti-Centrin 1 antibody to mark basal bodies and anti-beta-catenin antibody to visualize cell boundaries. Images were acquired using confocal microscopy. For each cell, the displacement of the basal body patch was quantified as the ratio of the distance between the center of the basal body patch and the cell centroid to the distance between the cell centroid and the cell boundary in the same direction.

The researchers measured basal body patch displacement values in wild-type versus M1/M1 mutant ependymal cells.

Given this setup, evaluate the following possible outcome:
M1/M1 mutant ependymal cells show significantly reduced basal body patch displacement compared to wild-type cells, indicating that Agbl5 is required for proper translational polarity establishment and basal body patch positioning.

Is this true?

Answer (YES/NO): YES